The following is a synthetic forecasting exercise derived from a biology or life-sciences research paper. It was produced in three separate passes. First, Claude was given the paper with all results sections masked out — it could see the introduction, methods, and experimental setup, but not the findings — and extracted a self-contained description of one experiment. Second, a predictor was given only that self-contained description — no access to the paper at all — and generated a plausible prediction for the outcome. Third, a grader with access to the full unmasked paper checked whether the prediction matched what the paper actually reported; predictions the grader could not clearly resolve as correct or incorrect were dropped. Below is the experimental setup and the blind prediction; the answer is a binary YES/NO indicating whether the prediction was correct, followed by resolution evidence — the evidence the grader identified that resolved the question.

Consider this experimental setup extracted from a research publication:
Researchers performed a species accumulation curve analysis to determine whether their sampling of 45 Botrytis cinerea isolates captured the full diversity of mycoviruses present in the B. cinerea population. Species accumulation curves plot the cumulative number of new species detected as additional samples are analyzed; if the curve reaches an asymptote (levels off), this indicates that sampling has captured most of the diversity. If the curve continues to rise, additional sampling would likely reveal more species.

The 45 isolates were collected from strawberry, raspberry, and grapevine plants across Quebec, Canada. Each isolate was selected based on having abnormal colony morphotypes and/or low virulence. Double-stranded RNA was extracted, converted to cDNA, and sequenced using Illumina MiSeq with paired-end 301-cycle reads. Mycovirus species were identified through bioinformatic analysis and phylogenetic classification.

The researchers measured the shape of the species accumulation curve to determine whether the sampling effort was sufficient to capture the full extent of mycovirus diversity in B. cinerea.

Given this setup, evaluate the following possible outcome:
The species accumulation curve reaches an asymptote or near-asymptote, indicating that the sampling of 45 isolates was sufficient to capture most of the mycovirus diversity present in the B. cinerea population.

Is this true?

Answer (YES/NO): NO